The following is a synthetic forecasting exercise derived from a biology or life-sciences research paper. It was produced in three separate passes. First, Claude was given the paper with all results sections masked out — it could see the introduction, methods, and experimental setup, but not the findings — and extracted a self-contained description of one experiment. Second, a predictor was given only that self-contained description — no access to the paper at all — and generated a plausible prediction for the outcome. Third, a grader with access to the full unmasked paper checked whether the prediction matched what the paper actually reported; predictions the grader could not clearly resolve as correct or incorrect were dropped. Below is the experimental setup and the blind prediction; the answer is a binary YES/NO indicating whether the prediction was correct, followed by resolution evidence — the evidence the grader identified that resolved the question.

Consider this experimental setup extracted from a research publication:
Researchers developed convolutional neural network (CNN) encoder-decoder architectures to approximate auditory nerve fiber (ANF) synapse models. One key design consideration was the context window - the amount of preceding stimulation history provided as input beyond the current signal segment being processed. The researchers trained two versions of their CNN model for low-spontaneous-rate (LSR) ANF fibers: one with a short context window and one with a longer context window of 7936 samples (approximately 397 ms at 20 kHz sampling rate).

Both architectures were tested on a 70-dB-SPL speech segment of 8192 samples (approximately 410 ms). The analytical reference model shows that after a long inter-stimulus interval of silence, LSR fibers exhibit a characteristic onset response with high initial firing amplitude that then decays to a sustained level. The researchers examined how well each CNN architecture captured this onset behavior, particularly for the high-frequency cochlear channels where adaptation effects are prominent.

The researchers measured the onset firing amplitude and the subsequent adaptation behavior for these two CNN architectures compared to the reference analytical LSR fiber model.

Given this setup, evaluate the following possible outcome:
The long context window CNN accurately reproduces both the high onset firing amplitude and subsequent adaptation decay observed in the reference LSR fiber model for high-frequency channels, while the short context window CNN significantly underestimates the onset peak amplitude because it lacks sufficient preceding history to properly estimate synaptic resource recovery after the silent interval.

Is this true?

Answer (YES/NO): YES